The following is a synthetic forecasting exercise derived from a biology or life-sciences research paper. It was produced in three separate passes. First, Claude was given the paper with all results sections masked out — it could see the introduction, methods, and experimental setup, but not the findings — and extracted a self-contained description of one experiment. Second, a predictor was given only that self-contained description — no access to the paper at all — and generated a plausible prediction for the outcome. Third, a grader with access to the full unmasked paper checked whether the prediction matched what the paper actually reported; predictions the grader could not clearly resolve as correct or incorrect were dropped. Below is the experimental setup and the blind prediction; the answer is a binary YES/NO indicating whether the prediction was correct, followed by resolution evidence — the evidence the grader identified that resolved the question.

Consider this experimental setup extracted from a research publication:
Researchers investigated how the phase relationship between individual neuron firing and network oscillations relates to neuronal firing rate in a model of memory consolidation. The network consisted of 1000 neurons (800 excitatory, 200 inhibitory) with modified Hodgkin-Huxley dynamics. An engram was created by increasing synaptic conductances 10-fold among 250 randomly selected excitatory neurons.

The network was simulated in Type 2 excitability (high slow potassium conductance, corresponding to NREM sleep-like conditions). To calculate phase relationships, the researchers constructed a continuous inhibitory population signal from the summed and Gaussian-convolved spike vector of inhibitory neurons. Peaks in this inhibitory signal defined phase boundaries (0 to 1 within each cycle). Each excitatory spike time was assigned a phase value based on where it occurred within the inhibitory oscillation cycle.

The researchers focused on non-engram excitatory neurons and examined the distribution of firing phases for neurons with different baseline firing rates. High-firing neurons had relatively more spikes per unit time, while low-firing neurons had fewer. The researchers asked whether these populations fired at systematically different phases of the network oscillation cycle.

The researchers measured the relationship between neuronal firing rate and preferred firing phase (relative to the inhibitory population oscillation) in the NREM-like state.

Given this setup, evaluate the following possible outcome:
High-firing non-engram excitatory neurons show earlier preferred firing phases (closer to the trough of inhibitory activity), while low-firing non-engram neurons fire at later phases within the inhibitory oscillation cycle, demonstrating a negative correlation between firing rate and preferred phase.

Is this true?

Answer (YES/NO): NO